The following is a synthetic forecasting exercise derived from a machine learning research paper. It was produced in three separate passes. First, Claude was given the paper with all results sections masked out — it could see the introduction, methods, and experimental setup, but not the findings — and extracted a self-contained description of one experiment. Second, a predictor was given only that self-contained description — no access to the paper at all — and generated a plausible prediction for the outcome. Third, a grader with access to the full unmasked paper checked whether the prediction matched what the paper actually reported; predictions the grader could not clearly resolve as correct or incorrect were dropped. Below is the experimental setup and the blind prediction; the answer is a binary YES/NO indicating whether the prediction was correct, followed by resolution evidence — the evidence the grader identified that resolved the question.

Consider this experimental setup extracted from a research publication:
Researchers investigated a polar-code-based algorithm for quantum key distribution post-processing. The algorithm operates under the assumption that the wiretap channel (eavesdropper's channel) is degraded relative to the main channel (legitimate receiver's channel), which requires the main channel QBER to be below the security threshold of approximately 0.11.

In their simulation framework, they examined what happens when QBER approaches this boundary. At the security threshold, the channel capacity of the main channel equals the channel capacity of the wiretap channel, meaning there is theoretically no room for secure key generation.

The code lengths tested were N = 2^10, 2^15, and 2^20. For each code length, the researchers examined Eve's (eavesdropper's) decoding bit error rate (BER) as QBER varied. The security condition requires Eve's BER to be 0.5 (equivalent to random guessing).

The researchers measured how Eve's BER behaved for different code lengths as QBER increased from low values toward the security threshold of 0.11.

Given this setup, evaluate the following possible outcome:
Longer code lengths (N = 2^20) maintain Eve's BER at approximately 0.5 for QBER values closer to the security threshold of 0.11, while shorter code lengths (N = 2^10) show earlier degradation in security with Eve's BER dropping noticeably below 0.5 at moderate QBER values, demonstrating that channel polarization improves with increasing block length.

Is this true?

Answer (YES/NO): YES